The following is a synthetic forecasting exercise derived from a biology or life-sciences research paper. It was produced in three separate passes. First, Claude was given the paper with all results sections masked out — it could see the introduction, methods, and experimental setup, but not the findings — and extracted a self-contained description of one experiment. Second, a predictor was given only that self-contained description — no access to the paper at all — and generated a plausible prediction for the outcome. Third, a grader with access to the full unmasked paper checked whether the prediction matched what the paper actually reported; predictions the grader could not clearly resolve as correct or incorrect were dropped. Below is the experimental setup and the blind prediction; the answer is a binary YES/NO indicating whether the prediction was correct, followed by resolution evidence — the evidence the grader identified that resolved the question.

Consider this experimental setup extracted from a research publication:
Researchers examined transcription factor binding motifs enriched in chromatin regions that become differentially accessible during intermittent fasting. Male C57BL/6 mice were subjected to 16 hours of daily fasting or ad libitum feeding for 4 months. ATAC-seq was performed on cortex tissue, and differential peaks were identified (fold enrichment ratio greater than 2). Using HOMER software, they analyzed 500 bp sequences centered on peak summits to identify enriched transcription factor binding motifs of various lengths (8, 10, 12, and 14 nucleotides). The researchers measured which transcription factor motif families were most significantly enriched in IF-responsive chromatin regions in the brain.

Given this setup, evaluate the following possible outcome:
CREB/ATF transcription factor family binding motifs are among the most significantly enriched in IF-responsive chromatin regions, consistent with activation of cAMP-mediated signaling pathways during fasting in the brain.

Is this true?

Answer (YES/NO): NO